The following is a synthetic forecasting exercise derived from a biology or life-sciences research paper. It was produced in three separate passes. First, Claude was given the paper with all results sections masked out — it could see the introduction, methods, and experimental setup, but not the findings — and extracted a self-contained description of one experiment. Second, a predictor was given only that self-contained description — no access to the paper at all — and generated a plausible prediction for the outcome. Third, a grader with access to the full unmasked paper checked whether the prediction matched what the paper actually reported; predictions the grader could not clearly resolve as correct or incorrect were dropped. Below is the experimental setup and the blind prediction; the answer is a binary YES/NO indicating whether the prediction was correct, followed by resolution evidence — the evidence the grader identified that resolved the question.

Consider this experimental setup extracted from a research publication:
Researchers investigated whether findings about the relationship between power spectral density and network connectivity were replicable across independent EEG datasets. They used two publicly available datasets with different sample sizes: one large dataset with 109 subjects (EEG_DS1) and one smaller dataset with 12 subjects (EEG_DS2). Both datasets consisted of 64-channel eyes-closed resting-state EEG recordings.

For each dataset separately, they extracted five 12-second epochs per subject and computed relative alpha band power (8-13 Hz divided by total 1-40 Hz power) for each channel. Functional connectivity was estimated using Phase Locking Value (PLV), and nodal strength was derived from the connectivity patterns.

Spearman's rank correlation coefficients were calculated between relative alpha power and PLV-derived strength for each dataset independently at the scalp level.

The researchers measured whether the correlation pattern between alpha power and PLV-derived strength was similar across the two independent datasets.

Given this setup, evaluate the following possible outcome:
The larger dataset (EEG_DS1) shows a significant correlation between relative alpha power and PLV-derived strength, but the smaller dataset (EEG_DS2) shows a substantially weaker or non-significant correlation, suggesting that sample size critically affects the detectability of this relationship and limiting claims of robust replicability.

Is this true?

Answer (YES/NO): NO